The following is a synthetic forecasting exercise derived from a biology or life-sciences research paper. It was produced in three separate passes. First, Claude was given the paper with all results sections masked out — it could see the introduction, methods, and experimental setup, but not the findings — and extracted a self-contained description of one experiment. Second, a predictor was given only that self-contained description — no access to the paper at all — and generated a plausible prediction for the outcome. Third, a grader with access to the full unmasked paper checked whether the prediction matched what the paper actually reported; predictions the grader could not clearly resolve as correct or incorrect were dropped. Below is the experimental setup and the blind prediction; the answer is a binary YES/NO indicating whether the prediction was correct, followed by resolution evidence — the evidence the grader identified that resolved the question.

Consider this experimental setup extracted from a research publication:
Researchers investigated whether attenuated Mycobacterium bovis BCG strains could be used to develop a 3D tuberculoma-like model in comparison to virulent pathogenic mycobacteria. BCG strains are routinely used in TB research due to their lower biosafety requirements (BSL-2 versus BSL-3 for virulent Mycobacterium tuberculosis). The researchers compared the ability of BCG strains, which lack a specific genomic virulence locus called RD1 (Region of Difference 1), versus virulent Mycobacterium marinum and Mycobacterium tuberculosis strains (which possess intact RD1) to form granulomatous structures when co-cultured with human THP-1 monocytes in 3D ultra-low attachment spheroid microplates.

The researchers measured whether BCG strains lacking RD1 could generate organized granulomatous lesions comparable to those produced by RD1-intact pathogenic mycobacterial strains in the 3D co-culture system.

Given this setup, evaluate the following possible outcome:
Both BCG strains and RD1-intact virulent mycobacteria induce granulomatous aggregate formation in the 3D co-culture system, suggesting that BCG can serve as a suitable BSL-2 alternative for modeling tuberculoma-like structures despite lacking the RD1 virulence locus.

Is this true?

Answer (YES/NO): NO